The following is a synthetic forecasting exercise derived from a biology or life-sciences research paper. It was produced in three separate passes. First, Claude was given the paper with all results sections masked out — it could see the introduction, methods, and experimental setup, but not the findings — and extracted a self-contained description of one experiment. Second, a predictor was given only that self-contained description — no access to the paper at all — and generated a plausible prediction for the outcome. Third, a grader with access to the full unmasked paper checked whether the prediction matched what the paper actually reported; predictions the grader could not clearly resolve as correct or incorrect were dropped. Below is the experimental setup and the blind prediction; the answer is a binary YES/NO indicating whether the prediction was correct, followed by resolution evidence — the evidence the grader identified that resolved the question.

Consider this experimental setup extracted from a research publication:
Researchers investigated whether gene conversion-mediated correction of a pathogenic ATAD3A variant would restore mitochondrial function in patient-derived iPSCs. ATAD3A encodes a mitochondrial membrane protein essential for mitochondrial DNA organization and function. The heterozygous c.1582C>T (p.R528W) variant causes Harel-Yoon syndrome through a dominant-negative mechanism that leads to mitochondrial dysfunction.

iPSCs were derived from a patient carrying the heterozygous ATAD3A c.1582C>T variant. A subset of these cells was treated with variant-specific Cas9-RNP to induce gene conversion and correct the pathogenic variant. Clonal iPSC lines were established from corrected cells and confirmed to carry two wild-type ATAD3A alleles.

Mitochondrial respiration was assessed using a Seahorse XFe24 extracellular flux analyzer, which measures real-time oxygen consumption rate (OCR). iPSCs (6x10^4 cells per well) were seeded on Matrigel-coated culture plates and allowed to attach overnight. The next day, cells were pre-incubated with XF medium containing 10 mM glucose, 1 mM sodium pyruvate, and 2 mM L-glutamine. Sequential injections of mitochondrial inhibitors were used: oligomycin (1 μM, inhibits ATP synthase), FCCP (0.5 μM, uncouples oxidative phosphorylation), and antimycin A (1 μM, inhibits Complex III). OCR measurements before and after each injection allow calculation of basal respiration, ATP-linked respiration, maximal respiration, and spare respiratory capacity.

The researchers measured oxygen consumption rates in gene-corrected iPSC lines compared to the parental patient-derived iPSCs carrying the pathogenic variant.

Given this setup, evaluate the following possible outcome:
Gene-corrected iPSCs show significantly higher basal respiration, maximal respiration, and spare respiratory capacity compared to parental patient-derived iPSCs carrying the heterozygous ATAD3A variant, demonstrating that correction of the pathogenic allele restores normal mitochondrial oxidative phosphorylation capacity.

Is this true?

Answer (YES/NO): YES